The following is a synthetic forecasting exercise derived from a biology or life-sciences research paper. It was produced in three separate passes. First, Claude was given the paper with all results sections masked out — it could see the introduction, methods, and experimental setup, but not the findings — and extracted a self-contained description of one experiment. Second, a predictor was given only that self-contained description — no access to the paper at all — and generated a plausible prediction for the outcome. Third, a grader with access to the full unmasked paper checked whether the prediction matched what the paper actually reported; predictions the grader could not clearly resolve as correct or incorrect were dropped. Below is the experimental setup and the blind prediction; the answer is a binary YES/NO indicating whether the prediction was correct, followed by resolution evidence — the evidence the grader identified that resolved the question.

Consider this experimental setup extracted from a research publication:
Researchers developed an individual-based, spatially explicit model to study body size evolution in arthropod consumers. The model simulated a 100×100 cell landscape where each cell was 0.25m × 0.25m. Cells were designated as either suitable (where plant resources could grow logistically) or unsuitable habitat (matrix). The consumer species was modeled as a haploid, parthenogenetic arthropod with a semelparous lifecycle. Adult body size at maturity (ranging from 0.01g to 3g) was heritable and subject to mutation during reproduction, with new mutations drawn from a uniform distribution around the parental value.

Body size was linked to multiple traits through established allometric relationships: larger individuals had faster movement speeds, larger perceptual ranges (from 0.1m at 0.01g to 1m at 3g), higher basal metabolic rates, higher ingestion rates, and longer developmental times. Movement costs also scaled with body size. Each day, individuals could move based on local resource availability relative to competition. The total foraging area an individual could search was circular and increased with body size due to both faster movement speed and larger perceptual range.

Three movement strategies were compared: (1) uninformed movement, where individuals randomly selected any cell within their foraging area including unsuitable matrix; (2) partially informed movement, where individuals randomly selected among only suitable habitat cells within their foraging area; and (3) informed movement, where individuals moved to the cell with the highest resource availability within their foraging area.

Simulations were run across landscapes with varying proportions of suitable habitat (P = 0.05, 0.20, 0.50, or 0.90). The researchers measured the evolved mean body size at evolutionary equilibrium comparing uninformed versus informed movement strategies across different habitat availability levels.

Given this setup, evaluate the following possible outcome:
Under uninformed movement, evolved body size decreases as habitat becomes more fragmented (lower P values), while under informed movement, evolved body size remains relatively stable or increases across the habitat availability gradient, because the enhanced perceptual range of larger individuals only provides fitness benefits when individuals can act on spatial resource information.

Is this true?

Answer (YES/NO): YES